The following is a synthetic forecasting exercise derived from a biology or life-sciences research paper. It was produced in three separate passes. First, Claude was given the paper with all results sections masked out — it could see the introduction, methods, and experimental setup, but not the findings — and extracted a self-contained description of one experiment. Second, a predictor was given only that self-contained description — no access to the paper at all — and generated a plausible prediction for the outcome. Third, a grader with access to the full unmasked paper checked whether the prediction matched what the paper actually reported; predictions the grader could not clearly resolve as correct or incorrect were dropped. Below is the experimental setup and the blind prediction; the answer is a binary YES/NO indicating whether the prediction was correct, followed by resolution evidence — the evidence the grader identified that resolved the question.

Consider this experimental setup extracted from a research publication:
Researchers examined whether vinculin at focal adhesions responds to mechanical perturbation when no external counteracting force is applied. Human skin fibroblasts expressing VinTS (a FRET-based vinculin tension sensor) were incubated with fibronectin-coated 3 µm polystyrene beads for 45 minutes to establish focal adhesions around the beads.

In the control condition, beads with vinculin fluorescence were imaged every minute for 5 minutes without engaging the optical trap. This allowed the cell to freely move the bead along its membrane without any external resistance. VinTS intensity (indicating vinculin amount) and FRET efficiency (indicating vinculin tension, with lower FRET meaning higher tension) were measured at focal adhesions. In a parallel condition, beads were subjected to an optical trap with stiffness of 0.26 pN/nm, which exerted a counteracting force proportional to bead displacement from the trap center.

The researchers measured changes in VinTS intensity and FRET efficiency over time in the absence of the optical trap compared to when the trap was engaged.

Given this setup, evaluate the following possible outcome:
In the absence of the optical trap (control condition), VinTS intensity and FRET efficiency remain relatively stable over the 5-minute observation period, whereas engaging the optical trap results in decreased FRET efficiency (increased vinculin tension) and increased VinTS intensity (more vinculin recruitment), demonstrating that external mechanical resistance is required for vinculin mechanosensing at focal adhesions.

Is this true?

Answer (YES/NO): NO